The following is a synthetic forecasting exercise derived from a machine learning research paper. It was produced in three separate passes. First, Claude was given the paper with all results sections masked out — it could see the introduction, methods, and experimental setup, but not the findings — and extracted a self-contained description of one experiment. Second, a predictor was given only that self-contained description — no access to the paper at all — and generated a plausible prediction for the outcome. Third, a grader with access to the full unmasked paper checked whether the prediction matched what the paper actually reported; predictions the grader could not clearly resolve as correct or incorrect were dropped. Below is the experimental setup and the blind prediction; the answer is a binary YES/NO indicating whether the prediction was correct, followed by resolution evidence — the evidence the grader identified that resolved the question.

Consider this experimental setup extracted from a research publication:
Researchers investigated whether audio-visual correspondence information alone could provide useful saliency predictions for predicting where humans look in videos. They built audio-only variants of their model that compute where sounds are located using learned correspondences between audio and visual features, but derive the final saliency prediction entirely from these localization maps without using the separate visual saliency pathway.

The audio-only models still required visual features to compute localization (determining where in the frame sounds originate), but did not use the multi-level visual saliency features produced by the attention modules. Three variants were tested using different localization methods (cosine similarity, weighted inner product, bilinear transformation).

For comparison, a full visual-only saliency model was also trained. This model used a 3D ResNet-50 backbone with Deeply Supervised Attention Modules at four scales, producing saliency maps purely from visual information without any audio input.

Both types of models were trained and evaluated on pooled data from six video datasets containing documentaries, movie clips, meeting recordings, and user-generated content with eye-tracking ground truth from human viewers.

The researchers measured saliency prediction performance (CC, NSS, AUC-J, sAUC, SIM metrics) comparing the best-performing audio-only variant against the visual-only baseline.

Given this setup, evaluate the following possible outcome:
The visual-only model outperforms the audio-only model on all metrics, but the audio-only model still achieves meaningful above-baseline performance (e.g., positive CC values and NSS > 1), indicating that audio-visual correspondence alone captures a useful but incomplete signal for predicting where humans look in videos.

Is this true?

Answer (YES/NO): NO